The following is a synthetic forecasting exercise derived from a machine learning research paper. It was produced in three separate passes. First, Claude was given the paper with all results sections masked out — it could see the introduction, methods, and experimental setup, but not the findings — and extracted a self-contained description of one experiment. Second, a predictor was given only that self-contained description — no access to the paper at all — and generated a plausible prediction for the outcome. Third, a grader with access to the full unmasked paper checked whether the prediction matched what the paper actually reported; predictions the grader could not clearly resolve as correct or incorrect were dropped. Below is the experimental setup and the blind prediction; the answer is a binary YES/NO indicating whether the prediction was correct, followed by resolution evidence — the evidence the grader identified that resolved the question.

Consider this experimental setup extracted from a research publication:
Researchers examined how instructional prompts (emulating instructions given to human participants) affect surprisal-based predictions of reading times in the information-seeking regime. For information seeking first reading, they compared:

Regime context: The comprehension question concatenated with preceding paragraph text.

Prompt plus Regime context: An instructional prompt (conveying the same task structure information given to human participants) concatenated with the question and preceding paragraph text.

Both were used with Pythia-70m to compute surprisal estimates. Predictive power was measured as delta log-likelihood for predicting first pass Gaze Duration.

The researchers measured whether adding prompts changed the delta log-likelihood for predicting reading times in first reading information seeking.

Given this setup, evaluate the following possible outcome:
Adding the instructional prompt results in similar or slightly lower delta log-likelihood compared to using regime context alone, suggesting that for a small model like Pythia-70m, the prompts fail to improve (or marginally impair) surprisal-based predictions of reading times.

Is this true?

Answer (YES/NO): YES